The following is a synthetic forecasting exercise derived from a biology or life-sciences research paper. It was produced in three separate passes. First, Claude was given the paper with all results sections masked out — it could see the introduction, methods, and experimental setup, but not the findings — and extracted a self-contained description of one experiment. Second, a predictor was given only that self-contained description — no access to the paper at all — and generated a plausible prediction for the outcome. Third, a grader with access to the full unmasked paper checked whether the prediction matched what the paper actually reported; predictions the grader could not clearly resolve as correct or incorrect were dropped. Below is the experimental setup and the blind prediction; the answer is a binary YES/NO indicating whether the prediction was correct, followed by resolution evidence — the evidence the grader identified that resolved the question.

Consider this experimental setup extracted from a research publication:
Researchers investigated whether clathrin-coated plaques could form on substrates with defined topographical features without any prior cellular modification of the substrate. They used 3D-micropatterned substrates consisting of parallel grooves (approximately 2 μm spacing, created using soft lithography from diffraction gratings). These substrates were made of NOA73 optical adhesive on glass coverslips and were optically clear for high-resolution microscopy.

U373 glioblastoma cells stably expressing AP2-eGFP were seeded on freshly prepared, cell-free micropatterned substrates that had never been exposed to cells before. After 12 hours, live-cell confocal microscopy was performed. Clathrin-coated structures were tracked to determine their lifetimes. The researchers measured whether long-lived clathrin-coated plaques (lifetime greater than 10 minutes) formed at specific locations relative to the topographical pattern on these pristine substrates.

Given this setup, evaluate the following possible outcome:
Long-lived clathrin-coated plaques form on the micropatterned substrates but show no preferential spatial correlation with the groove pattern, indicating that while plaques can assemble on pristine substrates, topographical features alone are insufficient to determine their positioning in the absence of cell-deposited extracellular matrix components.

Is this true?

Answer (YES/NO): NO